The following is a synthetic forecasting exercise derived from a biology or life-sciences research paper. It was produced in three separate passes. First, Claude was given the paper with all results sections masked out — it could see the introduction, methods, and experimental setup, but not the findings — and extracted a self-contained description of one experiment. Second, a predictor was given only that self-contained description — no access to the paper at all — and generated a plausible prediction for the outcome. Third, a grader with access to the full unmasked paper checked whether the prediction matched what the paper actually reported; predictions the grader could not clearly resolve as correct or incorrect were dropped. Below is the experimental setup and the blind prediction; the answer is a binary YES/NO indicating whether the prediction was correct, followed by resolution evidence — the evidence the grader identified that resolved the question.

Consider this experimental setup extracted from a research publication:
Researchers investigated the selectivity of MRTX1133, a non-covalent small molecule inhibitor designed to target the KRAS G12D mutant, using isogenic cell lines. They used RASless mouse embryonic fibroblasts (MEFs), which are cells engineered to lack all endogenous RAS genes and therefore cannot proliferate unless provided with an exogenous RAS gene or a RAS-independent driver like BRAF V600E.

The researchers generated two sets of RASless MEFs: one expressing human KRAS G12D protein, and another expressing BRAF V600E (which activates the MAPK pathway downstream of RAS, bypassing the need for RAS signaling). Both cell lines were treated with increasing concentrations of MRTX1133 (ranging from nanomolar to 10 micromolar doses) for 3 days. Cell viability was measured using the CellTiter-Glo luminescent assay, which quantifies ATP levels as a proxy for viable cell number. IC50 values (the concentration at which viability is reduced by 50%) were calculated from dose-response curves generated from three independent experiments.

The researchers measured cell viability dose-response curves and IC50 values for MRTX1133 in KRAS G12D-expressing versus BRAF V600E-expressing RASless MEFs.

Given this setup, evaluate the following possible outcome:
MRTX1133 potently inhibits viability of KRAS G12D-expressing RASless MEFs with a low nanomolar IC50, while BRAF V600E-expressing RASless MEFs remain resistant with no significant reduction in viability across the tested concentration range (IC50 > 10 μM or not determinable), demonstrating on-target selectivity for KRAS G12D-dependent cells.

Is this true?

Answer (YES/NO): YES